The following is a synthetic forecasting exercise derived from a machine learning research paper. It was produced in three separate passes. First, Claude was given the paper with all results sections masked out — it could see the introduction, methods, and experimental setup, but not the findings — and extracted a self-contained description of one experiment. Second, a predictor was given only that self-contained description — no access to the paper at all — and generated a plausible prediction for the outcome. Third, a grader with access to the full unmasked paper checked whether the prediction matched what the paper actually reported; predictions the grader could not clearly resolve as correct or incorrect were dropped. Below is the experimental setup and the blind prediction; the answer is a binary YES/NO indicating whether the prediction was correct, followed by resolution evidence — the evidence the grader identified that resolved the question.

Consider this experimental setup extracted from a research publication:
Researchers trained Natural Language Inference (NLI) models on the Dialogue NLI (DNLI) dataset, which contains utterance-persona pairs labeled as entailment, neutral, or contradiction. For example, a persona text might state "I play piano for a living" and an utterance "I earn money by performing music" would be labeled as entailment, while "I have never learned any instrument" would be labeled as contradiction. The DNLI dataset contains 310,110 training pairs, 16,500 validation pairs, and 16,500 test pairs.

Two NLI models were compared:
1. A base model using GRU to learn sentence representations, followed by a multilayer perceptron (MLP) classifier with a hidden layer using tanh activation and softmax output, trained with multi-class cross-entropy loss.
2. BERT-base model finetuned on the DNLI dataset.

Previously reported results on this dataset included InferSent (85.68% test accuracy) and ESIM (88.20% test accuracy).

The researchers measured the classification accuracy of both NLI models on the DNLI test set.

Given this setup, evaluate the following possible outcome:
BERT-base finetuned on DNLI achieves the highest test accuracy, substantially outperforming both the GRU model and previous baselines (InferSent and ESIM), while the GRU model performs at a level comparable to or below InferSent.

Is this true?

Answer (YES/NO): YES